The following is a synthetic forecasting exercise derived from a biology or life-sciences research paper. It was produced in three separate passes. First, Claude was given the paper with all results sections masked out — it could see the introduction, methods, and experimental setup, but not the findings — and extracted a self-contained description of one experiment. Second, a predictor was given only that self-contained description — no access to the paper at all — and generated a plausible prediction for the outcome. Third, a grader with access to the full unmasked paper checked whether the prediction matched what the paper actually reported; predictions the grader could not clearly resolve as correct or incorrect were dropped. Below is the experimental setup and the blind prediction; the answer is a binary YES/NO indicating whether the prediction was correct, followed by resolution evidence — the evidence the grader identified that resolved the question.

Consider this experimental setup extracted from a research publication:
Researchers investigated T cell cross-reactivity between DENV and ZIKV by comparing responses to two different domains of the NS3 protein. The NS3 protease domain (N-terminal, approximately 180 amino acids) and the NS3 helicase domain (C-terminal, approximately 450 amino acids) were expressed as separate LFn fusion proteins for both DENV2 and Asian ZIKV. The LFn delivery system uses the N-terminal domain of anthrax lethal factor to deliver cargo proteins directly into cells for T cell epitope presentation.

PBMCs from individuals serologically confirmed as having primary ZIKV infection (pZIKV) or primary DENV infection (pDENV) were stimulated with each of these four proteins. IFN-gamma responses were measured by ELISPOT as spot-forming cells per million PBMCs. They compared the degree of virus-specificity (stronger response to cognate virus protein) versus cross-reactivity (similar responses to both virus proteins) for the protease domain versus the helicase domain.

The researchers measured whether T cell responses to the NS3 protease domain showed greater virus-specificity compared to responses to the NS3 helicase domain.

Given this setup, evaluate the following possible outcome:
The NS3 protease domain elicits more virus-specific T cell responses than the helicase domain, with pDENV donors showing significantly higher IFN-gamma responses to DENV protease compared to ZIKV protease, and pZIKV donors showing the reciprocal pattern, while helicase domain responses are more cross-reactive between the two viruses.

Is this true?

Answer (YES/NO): YES